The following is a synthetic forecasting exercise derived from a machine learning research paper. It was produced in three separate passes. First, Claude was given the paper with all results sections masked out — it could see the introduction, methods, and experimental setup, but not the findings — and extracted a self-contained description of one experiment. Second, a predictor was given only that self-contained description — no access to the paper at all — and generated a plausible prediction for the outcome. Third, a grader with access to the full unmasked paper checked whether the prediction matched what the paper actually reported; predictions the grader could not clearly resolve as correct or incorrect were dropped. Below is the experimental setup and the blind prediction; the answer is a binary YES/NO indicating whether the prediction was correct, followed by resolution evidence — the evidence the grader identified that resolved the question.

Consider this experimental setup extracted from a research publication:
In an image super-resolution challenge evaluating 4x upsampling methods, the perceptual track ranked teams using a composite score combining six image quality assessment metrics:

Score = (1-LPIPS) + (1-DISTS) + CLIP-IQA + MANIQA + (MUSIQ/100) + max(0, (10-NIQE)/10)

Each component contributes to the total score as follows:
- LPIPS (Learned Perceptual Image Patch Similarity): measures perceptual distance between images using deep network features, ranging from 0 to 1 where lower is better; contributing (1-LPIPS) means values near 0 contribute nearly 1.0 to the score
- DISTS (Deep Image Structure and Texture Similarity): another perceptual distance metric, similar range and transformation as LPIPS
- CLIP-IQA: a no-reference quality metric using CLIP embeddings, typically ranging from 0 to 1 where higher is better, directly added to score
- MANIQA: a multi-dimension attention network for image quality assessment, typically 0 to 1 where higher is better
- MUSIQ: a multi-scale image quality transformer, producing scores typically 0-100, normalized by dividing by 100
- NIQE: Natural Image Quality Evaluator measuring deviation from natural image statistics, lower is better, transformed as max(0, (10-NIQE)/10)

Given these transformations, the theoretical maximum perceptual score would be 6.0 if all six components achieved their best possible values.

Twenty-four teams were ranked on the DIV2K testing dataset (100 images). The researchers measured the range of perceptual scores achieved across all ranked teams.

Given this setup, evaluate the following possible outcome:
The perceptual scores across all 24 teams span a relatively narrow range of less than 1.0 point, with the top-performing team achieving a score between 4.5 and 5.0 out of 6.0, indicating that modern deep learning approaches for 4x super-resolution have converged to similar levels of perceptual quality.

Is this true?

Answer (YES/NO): NO